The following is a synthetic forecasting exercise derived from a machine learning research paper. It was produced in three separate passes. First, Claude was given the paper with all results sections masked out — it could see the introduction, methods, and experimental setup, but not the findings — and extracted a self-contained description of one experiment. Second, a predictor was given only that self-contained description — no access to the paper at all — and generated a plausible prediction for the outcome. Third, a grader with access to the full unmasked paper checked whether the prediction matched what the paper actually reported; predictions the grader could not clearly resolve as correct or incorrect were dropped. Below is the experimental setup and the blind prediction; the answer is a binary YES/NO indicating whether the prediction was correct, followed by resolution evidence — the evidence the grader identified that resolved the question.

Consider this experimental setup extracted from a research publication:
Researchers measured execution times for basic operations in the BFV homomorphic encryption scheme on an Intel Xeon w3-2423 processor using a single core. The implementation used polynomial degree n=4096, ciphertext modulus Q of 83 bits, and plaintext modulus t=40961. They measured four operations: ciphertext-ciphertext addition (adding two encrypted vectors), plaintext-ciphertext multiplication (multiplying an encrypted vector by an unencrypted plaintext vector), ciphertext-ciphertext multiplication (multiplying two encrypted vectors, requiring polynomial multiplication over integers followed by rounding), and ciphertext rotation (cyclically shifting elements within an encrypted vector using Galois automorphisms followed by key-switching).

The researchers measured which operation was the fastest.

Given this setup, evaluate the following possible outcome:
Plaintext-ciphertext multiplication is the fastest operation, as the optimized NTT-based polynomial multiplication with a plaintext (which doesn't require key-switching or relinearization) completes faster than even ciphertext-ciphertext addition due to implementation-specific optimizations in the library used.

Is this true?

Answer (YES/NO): NO